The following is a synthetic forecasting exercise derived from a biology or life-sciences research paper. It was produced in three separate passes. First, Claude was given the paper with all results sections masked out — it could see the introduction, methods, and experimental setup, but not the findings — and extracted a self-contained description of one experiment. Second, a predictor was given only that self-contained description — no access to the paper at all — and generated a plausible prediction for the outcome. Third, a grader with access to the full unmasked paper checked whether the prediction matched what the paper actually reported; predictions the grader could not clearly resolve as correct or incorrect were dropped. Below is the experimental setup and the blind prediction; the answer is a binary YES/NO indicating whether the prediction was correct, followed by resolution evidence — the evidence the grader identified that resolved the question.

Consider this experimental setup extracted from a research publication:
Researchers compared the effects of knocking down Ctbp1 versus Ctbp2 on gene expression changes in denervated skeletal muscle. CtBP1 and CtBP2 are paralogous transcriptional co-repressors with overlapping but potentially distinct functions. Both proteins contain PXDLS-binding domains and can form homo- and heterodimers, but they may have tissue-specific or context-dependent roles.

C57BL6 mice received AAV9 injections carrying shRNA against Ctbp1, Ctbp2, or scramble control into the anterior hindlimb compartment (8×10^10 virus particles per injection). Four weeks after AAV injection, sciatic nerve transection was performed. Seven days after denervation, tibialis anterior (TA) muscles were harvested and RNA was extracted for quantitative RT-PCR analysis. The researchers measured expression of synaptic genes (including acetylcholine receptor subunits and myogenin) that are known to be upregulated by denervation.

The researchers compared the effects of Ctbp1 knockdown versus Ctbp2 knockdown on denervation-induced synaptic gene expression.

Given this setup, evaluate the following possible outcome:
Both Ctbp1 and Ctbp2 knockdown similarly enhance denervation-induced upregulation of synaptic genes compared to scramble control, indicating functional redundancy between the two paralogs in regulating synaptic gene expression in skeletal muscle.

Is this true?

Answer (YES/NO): NO